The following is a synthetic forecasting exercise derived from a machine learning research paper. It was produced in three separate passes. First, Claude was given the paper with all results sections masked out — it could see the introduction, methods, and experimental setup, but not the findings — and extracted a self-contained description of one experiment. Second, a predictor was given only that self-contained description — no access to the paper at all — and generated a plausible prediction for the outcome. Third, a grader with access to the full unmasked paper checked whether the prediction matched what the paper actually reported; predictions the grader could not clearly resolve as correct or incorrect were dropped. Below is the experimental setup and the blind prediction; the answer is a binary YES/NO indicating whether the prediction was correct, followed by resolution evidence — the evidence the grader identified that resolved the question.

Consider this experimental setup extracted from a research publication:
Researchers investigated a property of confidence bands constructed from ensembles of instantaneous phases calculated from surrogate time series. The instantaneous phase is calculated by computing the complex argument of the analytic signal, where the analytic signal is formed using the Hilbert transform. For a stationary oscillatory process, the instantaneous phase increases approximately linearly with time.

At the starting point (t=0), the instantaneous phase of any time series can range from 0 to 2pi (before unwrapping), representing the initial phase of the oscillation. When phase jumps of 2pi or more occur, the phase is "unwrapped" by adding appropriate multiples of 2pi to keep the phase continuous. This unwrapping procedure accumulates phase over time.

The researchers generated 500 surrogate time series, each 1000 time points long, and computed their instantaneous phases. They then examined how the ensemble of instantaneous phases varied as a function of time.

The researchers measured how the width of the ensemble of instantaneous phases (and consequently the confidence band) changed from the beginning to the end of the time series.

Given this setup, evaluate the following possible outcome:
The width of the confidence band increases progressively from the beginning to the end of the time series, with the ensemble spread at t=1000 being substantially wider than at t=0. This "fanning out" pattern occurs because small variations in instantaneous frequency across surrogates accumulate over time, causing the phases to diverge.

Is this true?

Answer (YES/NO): YES